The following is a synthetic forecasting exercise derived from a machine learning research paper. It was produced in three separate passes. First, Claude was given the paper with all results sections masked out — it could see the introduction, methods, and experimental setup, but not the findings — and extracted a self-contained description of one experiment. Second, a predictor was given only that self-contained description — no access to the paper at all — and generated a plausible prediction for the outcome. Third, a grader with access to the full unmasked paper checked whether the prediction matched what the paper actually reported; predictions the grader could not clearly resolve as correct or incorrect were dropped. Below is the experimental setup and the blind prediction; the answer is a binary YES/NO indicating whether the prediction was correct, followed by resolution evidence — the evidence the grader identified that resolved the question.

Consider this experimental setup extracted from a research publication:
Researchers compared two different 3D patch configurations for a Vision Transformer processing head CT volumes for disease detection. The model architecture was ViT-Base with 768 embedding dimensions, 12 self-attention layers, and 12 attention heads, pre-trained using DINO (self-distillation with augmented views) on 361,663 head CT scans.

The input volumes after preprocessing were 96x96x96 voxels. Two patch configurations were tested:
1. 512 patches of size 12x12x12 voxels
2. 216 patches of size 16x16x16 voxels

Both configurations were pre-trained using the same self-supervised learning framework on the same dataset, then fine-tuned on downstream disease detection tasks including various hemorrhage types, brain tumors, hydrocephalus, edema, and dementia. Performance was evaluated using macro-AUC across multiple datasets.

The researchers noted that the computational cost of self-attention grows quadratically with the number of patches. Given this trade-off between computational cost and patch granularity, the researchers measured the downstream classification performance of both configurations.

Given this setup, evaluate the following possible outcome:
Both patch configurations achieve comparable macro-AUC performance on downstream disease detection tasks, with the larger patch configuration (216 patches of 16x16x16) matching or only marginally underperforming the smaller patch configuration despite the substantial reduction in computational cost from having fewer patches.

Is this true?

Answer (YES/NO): NO